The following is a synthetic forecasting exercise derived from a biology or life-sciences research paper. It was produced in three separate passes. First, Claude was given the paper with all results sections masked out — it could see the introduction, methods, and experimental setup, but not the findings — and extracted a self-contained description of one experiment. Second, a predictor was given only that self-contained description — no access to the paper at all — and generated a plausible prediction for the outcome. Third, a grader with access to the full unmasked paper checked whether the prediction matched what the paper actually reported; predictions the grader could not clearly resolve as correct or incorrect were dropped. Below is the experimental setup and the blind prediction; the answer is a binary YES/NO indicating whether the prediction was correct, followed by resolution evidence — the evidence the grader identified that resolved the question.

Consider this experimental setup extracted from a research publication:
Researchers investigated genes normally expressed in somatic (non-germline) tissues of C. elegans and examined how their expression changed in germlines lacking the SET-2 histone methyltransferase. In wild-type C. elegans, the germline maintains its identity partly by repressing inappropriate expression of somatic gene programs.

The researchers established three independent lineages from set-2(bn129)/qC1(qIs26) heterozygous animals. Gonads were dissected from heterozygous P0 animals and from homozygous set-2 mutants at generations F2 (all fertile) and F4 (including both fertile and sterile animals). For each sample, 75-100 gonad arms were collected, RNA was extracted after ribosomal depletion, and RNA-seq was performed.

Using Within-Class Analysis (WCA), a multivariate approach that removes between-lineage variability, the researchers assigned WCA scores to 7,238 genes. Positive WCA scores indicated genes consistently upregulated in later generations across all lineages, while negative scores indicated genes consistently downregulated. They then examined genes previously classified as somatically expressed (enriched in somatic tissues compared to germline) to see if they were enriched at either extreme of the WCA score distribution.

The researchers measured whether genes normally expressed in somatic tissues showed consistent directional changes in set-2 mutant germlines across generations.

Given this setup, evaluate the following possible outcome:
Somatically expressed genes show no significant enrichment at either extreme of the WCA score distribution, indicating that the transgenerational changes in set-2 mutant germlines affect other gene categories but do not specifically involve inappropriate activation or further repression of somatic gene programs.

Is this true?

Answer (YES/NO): NO